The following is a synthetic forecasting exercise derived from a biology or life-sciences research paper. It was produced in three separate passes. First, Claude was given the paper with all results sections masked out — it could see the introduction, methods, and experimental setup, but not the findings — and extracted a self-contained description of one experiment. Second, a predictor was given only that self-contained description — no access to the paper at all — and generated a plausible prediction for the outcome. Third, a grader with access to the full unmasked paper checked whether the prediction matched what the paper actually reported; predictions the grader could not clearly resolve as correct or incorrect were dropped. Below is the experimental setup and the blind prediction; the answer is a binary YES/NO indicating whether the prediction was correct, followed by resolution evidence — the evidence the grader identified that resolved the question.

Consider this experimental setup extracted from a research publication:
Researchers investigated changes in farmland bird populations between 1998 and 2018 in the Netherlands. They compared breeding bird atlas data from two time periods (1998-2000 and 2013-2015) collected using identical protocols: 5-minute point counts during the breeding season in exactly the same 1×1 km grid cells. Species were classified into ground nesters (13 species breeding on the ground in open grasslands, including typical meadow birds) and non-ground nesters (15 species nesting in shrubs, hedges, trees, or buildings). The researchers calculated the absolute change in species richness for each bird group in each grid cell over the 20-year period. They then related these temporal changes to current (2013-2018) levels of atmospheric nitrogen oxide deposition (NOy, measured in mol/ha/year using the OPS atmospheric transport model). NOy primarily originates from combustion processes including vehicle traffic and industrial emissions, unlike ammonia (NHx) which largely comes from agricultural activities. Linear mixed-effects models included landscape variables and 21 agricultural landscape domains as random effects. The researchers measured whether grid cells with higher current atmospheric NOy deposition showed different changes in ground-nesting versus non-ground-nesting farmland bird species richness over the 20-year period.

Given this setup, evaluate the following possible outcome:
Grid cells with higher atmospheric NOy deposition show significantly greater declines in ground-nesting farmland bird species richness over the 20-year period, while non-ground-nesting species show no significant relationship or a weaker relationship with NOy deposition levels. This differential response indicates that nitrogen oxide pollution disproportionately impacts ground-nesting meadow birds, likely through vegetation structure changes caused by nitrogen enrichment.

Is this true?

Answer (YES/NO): NO